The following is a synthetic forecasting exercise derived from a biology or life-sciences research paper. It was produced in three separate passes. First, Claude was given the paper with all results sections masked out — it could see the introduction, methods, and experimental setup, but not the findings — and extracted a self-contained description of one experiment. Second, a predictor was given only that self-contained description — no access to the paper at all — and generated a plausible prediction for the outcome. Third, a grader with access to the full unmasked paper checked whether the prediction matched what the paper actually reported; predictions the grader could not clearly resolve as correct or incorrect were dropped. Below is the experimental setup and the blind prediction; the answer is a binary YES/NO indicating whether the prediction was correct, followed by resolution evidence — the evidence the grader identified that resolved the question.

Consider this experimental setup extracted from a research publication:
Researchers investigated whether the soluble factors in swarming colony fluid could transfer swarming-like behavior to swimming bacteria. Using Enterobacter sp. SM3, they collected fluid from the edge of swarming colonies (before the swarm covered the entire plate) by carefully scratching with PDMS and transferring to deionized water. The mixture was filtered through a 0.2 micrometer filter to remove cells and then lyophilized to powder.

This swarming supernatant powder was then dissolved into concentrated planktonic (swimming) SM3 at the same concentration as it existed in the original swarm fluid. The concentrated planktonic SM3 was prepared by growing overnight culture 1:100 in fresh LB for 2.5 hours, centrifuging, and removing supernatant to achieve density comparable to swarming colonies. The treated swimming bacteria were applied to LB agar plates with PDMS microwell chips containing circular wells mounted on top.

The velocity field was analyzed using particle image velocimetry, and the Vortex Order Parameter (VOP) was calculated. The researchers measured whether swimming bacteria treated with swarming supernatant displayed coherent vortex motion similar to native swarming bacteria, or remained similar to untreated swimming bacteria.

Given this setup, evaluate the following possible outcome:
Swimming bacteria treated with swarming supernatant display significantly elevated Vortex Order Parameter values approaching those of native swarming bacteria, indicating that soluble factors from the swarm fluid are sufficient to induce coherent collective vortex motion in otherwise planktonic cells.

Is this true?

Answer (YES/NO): NO